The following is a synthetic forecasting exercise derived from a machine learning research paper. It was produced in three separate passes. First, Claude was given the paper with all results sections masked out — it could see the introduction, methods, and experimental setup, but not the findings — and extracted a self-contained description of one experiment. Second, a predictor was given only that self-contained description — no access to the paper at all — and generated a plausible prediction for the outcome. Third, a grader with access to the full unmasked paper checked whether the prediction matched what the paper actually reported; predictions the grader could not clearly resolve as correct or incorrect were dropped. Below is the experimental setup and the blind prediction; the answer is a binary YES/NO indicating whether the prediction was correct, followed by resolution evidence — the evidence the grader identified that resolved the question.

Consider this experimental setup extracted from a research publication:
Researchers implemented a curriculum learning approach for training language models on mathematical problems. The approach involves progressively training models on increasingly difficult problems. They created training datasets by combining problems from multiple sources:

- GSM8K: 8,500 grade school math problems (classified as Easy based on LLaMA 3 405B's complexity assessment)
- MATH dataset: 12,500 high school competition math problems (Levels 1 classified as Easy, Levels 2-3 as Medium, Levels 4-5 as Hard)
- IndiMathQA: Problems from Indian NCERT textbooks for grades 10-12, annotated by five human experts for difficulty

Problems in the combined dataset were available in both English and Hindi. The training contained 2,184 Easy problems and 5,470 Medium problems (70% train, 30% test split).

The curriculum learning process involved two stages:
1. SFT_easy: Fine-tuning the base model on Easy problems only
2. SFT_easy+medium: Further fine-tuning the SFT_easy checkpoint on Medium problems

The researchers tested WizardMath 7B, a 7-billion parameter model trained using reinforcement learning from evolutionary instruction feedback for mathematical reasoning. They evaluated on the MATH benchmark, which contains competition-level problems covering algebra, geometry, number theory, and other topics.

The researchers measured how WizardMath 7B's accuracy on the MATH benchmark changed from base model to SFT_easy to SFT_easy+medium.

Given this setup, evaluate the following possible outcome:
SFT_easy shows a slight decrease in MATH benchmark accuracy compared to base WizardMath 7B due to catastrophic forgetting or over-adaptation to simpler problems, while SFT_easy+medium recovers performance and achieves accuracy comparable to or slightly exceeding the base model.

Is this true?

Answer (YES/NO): NO